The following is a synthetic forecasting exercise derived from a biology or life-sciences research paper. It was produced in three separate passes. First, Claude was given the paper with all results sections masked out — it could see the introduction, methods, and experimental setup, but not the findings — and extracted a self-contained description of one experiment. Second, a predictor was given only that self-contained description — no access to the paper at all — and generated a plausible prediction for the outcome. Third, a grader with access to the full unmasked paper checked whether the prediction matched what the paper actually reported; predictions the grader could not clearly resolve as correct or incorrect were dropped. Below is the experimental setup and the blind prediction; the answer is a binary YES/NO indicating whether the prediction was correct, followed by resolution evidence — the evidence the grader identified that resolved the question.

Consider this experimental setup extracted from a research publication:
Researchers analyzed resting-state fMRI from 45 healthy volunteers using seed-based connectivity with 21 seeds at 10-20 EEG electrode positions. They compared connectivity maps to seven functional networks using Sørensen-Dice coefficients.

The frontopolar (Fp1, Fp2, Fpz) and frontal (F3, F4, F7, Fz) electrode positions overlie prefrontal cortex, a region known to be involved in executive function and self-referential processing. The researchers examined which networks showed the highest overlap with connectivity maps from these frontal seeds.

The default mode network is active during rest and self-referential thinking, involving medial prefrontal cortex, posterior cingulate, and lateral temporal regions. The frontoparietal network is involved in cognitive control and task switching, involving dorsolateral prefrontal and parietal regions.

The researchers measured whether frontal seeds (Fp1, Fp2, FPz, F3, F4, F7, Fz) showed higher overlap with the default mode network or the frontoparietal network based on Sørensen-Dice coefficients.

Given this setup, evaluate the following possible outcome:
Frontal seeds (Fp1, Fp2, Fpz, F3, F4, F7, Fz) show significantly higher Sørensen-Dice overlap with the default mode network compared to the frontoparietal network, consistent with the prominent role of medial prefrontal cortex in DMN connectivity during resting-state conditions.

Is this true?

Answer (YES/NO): YES